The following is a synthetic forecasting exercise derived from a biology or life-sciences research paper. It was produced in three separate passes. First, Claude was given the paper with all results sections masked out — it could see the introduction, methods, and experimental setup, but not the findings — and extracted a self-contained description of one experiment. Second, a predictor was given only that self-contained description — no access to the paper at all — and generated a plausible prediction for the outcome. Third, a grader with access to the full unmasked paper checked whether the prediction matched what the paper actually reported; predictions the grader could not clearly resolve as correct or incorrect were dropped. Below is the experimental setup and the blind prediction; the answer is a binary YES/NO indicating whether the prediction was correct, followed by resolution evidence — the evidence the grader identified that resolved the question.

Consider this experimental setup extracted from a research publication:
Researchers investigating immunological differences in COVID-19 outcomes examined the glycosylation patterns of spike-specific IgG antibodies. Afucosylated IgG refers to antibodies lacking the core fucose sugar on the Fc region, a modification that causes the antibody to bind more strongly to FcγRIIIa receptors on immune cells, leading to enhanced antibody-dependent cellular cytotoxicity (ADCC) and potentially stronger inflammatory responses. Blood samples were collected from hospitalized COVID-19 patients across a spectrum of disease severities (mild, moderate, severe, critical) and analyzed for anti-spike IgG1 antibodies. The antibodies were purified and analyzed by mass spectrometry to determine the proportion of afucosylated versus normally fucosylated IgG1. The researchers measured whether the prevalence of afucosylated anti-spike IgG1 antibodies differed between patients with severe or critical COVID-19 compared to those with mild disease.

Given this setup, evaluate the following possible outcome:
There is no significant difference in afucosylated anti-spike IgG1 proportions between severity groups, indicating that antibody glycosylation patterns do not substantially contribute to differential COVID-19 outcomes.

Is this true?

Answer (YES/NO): NO